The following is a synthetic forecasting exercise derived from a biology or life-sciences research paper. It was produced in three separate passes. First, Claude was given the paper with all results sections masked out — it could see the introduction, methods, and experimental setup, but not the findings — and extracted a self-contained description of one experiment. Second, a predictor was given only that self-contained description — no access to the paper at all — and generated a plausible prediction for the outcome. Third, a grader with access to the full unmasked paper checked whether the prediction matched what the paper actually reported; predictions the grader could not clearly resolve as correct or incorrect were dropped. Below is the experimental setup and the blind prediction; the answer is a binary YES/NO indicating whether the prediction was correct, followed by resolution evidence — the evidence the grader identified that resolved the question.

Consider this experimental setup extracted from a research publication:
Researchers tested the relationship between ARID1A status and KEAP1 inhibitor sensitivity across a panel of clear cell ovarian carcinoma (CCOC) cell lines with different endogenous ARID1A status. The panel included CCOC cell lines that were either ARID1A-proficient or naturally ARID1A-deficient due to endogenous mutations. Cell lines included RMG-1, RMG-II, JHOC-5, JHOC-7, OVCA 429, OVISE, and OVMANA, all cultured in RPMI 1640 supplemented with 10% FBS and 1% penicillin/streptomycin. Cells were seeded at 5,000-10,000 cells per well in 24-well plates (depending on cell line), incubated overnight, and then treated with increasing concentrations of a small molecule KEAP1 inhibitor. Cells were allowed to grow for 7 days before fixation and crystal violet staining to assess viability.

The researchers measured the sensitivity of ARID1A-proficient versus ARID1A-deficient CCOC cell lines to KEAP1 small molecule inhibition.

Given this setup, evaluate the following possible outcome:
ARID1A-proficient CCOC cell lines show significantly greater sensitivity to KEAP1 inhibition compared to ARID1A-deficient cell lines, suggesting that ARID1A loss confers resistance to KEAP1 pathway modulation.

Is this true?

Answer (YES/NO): NO